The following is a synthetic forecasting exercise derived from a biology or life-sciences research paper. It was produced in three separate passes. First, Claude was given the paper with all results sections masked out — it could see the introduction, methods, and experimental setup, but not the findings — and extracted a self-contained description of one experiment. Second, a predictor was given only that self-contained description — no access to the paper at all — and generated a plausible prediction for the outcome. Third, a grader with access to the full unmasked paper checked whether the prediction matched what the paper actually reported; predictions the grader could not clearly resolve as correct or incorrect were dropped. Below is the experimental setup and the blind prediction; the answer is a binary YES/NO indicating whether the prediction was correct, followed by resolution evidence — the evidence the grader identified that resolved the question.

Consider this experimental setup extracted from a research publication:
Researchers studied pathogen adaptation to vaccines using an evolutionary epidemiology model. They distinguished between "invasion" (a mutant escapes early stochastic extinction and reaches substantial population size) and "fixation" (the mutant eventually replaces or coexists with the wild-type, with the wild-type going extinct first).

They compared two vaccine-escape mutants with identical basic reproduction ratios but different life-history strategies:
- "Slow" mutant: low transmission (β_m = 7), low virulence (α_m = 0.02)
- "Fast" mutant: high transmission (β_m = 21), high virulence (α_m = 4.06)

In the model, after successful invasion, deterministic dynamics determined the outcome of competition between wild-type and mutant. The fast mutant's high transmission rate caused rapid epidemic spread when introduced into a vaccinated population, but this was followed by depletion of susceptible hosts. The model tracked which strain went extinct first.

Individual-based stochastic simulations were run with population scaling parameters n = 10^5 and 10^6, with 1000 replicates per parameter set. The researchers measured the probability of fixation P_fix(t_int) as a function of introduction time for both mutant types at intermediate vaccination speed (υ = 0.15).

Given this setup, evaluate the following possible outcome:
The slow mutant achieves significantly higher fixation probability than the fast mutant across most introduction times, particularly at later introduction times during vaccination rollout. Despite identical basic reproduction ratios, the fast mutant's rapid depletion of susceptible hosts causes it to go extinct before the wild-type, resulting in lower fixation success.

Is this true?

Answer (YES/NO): NO